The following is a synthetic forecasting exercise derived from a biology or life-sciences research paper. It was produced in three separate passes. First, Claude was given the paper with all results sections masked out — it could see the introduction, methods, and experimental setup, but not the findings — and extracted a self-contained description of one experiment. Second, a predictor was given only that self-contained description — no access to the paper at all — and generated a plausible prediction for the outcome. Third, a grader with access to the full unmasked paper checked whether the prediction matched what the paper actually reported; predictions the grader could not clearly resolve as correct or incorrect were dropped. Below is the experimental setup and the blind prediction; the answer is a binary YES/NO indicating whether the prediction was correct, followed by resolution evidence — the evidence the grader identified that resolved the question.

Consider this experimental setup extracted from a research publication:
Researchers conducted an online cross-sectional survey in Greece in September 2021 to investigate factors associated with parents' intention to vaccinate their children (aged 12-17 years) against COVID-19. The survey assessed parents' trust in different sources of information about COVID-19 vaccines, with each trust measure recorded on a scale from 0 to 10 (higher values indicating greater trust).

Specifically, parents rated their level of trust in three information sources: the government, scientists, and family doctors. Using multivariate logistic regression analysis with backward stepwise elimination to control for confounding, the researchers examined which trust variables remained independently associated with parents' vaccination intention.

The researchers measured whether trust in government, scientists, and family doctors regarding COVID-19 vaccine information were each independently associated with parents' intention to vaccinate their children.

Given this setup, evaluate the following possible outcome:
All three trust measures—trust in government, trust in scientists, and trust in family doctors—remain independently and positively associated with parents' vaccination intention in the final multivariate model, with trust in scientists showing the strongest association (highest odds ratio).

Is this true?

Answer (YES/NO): NO